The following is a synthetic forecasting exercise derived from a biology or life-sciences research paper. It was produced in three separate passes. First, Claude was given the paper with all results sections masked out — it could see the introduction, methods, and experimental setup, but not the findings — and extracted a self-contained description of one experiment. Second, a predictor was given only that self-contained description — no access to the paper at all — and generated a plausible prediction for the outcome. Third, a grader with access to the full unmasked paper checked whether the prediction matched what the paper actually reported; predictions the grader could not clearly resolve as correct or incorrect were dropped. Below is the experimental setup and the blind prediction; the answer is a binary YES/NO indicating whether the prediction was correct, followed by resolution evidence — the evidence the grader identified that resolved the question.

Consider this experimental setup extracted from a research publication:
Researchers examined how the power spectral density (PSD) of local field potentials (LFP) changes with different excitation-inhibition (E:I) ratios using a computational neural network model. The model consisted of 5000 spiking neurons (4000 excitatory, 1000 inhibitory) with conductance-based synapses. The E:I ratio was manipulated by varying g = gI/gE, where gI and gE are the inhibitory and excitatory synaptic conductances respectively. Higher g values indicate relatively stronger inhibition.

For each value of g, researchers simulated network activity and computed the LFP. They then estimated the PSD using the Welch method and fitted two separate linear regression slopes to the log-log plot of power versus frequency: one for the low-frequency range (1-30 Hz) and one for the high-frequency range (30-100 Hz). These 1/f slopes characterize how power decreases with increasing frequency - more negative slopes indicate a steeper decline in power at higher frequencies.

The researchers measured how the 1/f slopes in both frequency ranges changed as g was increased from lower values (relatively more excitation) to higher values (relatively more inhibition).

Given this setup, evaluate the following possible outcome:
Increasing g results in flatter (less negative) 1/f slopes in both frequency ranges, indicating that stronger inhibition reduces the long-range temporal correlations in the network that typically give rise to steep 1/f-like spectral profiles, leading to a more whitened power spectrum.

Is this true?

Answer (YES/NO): NO